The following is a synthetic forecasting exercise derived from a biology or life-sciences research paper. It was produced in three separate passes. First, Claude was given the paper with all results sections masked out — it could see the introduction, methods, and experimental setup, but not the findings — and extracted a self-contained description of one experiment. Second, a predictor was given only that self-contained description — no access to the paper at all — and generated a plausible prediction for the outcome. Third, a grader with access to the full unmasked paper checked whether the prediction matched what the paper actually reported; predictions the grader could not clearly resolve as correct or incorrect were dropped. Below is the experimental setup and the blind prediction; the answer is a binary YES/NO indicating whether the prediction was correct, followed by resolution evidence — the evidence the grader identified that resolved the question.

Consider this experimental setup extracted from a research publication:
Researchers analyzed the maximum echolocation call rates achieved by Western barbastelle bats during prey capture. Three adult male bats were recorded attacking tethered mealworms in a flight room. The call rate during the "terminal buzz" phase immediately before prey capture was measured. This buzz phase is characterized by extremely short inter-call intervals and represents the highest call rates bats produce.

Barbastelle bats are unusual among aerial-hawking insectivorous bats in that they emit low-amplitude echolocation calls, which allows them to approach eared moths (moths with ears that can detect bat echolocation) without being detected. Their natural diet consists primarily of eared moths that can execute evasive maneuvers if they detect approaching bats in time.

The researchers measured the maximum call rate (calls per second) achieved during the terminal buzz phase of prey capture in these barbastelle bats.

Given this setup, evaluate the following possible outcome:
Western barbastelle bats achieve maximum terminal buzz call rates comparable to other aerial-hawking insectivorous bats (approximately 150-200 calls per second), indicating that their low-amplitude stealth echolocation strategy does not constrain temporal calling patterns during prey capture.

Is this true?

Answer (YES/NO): NO